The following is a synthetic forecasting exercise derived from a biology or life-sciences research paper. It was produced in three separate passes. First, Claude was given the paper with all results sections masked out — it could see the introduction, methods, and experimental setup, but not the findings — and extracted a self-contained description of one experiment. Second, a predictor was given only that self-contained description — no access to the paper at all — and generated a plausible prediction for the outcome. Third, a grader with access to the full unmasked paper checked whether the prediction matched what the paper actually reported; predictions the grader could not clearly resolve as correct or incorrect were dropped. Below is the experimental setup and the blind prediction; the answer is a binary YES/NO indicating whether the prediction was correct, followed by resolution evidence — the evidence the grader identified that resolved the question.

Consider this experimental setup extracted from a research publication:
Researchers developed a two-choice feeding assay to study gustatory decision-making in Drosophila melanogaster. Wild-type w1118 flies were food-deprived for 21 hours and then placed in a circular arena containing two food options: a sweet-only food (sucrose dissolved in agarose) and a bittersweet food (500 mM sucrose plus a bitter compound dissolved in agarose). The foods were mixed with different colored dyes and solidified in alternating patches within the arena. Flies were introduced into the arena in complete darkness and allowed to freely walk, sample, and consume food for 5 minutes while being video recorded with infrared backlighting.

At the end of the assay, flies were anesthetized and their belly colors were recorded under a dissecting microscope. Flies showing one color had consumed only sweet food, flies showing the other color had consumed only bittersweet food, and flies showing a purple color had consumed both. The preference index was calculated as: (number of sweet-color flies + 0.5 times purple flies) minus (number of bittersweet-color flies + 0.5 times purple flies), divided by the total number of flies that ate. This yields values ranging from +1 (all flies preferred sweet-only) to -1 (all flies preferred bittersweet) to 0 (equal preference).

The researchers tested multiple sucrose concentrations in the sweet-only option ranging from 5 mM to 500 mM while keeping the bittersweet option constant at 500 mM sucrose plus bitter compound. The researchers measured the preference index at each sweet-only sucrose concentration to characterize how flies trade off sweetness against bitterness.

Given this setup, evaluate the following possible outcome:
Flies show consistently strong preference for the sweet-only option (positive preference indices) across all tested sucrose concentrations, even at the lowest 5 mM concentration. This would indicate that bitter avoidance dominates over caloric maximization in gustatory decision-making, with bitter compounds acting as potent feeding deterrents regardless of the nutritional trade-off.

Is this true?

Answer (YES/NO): NO